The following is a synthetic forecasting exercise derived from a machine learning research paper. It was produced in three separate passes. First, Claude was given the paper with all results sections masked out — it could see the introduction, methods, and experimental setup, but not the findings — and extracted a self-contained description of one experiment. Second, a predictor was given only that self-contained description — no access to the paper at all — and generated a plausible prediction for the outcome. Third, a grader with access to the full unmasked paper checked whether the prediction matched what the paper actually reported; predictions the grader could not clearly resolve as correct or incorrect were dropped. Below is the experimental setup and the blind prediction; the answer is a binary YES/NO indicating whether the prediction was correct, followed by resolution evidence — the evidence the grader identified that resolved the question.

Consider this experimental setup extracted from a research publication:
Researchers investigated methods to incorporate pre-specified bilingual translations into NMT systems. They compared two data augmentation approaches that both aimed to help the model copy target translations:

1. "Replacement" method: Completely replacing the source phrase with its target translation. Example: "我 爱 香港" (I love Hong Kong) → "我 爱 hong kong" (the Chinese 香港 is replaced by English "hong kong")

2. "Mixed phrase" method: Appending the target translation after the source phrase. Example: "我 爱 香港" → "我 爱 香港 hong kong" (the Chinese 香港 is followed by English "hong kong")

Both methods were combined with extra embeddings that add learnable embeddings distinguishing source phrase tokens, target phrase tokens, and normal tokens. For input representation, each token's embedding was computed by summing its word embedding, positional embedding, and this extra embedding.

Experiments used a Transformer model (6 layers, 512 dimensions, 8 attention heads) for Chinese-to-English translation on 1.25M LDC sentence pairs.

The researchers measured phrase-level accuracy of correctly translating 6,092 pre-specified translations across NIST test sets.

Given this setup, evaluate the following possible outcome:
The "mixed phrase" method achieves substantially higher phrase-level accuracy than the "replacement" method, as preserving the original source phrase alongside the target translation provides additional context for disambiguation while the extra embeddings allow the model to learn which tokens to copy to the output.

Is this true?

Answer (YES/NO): NO